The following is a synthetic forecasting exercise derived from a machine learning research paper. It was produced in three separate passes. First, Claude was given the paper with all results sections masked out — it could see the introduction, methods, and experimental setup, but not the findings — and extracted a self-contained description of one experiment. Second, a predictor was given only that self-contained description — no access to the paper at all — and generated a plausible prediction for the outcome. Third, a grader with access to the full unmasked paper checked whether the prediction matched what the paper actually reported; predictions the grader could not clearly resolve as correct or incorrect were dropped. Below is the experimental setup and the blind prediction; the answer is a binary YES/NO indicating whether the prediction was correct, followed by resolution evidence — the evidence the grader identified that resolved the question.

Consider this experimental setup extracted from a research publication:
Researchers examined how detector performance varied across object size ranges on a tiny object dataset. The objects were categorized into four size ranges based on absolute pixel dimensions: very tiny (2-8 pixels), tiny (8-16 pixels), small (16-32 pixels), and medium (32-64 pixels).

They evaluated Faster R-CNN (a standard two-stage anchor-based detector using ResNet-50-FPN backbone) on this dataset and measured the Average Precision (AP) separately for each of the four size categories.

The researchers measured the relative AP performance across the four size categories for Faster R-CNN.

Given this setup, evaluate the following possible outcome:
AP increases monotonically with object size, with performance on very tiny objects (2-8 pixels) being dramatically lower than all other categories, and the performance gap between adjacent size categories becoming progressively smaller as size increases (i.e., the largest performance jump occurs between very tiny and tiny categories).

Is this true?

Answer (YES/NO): NO